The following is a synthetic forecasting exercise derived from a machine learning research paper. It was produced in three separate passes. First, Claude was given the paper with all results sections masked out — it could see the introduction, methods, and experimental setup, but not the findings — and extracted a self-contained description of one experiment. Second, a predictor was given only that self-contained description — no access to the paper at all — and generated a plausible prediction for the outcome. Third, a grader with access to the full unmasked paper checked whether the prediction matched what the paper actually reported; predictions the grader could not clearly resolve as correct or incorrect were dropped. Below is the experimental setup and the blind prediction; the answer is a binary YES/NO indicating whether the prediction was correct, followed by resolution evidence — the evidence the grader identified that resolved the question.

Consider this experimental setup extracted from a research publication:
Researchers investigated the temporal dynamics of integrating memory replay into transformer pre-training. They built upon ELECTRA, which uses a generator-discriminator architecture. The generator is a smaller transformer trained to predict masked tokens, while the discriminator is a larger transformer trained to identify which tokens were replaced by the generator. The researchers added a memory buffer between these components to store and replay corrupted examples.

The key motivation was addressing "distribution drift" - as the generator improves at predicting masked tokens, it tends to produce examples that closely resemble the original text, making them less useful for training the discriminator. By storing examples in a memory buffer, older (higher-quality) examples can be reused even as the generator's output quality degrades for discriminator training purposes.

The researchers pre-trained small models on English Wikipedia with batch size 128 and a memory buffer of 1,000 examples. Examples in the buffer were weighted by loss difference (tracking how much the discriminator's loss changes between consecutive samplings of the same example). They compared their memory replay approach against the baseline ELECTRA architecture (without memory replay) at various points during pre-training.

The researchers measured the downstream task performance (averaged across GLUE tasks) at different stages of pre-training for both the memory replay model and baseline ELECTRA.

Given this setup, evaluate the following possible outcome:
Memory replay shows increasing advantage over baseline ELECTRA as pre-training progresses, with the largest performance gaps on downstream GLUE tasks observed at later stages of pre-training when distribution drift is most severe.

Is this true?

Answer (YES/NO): YES